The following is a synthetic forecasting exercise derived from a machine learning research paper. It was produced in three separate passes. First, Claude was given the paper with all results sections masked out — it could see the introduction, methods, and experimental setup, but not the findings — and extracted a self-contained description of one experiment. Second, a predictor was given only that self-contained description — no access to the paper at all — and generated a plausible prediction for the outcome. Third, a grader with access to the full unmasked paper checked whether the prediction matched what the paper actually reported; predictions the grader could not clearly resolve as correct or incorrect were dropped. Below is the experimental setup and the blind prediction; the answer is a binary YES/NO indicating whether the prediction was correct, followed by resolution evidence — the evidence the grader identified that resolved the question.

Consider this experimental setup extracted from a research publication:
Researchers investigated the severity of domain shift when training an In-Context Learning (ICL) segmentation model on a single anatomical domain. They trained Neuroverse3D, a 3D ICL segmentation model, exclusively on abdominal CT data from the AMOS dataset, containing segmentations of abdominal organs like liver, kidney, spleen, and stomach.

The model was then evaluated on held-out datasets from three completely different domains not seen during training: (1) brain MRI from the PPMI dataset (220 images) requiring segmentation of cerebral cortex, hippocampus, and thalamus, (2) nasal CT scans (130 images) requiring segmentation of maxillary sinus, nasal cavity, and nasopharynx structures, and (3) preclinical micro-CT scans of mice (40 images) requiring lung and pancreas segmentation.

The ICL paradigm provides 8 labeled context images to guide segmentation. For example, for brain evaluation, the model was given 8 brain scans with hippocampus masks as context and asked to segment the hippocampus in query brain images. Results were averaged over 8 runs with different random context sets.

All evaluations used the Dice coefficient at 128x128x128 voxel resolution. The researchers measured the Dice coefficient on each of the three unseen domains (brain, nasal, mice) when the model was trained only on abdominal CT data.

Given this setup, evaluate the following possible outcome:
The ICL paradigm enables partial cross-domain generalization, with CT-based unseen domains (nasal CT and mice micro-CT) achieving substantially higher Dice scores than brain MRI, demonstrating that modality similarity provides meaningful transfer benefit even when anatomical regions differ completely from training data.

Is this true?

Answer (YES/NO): NO